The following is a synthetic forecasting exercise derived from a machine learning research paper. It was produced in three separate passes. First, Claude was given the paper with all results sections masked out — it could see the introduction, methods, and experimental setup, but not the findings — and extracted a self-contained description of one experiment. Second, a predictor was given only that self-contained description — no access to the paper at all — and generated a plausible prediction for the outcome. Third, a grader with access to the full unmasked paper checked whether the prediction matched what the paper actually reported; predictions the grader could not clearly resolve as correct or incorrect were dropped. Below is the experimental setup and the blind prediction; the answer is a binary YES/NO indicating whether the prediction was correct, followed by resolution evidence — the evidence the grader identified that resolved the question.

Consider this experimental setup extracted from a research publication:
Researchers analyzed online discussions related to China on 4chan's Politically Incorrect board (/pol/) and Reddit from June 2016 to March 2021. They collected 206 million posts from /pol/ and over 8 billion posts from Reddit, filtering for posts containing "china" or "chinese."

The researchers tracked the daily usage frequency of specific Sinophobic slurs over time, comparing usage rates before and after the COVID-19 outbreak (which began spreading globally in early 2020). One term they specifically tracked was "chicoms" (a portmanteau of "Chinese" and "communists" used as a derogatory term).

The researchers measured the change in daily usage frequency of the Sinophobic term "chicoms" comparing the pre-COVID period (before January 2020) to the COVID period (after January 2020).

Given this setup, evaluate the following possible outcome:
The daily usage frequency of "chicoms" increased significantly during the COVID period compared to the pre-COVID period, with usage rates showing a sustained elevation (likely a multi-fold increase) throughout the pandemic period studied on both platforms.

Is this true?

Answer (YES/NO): NO